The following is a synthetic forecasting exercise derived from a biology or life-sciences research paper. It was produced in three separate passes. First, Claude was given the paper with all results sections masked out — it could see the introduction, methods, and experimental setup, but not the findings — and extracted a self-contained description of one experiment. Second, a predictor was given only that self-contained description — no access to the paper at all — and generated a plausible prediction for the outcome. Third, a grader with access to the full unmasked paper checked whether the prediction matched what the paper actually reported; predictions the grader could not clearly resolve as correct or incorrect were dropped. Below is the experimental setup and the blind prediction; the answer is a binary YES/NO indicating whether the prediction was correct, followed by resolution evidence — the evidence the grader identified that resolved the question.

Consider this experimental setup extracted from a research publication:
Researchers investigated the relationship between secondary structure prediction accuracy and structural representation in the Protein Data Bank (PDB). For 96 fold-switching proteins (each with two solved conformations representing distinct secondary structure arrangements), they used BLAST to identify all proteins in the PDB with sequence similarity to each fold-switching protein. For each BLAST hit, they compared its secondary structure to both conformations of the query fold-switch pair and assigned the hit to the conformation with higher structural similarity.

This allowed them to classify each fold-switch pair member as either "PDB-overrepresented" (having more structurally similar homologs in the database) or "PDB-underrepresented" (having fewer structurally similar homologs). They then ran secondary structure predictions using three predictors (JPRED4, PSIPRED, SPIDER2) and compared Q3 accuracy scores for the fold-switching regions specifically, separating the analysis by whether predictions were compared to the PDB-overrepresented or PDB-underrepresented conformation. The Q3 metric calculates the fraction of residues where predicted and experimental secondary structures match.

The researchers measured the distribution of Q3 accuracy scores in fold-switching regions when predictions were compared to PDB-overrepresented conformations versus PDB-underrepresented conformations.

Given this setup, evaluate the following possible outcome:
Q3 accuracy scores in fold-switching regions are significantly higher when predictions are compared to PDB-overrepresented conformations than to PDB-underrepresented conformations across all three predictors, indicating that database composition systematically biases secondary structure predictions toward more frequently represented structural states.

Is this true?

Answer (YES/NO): YES